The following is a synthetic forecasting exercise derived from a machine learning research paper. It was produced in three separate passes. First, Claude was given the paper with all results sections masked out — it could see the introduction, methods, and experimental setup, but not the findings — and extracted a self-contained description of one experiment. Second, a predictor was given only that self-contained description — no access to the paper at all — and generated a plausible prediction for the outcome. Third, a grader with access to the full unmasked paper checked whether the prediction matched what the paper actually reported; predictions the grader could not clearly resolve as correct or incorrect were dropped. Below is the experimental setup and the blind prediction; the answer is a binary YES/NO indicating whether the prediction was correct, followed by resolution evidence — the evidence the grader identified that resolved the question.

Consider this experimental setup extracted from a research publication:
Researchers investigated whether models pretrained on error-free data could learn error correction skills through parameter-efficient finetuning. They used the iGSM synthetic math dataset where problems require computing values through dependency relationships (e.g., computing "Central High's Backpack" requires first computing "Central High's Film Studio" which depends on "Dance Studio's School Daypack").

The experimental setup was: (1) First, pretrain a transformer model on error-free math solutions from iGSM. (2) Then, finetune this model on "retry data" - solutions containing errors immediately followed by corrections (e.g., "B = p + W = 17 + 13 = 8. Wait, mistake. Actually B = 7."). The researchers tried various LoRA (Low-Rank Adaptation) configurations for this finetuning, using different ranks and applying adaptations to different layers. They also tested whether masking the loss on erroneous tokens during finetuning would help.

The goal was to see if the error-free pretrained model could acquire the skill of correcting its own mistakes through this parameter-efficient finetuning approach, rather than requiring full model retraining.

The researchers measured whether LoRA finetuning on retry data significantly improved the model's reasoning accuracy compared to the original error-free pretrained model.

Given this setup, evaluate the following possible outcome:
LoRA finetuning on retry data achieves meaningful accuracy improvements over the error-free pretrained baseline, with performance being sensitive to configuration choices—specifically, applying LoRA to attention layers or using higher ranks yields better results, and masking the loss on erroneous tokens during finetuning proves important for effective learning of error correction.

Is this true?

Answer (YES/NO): NO